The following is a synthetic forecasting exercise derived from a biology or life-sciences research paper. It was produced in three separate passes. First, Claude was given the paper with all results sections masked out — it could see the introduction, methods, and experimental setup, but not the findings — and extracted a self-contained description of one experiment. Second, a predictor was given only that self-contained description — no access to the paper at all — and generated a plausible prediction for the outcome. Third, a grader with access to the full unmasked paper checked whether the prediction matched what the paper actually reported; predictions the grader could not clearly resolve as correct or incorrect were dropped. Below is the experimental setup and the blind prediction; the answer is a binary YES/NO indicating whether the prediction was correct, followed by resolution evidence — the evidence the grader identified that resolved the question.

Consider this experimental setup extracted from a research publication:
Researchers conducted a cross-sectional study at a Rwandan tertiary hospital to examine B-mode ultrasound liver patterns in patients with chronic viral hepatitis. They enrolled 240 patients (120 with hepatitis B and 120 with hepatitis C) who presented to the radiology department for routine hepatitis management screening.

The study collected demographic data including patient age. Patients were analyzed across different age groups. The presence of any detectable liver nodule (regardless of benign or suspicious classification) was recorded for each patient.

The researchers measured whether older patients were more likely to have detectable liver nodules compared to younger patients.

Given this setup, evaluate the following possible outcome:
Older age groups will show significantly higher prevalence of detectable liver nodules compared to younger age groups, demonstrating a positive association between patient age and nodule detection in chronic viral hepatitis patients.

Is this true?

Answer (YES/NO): NO